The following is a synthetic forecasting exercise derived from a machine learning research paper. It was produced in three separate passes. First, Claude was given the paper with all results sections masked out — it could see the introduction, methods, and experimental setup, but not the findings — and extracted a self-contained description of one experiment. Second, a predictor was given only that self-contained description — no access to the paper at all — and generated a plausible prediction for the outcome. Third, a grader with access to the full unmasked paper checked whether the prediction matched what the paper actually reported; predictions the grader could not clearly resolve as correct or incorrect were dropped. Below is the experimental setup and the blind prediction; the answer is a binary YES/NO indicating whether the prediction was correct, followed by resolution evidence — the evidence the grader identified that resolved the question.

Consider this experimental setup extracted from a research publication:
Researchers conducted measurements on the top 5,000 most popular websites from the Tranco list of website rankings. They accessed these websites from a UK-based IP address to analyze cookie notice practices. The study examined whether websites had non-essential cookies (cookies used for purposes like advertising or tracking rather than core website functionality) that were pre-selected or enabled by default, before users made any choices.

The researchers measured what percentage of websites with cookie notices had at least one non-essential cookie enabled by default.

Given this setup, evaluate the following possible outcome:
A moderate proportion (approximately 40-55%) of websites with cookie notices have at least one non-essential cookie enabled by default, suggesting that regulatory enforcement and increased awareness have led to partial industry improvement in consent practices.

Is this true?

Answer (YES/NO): NO